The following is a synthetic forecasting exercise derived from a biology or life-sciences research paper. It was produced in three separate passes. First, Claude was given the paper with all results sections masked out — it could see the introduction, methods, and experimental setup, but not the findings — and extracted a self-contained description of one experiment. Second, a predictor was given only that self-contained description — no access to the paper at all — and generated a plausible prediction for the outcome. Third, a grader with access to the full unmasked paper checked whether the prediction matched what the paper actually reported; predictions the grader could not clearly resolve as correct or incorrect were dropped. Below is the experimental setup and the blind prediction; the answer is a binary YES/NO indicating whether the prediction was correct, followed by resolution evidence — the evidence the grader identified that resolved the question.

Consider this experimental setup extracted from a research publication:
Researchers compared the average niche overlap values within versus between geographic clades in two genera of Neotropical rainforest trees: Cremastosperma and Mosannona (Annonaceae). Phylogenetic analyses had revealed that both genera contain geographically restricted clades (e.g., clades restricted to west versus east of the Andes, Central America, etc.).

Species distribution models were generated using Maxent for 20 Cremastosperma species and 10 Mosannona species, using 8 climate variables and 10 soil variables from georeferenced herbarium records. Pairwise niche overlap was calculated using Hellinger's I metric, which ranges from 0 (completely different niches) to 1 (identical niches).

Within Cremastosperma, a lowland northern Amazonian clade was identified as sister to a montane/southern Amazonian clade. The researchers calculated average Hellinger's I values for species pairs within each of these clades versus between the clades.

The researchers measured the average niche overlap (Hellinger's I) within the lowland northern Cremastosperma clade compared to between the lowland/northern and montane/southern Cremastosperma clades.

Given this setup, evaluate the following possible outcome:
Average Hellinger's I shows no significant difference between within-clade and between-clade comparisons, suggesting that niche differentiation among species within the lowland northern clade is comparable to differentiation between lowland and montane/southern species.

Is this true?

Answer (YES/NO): NO